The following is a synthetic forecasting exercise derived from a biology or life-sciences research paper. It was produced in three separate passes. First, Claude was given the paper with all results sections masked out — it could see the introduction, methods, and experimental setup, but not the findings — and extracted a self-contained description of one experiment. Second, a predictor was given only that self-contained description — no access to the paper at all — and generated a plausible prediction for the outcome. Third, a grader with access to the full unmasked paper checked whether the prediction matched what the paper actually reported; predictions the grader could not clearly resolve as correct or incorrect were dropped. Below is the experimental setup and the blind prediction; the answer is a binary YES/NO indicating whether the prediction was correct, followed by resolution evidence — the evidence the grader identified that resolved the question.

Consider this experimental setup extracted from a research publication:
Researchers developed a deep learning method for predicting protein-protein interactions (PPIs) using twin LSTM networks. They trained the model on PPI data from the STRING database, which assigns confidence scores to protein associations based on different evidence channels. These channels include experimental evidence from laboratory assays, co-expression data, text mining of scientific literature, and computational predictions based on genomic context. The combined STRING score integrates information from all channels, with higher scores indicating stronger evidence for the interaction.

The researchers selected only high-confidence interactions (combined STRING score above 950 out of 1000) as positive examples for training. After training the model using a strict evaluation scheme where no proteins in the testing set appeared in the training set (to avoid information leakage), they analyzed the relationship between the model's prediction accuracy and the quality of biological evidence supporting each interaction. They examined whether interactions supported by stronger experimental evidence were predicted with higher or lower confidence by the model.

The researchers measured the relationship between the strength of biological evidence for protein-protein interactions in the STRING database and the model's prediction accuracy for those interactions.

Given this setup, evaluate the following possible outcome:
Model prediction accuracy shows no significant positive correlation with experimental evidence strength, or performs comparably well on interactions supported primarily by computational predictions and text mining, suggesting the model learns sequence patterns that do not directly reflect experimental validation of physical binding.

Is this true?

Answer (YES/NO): NO